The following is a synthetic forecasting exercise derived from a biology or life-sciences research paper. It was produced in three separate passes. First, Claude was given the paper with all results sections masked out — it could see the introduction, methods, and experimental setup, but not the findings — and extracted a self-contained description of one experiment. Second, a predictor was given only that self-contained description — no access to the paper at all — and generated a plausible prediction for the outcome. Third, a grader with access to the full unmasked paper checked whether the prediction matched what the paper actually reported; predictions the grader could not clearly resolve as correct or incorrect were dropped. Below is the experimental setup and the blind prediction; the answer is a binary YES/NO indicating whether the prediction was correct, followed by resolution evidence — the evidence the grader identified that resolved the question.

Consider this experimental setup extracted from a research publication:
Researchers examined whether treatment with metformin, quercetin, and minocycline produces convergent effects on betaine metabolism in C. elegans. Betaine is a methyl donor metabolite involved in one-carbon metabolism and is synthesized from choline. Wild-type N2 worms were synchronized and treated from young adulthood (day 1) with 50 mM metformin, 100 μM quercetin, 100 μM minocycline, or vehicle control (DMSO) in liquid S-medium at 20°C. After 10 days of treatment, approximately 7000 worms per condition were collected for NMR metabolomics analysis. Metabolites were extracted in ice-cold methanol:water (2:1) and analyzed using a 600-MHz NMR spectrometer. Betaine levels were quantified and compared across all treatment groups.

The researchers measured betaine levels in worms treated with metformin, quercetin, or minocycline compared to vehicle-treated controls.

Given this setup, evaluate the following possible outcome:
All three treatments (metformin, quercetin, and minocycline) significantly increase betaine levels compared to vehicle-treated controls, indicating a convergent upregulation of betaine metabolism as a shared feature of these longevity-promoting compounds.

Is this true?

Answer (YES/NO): YES